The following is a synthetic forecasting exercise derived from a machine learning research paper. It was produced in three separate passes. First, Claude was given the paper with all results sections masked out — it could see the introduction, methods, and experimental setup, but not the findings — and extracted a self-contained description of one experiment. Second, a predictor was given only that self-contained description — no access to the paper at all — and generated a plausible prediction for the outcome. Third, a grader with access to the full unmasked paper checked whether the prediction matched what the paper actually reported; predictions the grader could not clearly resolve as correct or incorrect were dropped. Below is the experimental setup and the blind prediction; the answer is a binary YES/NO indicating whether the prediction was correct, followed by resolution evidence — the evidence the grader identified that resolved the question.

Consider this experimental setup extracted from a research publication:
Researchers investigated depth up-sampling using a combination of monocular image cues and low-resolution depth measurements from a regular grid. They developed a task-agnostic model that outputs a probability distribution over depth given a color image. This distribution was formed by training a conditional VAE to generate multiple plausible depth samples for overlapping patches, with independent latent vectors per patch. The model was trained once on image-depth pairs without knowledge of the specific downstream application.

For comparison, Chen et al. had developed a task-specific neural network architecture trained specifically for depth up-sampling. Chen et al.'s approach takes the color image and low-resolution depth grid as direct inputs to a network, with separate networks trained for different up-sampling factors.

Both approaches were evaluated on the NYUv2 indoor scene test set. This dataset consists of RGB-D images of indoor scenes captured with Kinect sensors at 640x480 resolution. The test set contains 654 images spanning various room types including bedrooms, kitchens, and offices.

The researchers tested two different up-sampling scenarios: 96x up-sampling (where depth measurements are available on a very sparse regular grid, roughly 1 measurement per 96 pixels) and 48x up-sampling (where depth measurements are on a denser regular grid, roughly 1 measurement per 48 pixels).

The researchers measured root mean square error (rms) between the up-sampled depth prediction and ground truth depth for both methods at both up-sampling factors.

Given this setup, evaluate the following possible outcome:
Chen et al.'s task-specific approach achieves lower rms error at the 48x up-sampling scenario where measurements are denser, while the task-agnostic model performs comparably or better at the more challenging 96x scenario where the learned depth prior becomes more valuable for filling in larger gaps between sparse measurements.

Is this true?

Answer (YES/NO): YES